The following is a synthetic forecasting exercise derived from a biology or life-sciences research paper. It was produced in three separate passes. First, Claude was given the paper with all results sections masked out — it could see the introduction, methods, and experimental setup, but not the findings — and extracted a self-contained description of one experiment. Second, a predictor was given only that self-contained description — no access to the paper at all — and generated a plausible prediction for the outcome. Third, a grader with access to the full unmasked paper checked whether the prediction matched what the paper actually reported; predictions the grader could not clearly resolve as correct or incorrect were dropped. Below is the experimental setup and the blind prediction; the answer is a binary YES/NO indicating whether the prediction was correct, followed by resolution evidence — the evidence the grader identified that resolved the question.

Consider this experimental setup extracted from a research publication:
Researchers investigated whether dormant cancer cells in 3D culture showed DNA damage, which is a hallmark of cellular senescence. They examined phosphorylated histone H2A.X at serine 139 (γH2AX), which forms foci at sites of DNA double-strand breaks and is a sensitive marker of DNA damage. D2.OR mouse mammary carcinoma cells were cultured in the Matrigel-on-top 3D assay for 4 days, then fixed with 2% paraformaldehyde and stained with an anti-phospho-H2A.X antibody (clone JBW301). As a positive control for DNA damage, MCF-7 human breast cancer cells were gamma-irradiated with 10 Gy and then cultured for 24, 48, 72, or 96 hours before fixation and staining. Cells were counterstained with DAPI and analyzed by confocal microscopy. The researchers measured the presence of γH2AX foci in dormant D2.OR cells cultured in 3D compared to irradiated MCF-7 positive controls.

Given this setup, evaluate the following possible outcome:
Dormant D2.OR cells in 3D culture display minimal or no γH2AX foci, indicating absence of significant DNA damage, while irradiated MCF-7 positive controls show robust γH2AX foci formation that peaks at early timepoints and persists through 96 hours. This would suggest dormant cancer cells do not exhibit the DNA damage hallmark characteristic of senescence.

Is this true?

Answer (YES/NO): YES